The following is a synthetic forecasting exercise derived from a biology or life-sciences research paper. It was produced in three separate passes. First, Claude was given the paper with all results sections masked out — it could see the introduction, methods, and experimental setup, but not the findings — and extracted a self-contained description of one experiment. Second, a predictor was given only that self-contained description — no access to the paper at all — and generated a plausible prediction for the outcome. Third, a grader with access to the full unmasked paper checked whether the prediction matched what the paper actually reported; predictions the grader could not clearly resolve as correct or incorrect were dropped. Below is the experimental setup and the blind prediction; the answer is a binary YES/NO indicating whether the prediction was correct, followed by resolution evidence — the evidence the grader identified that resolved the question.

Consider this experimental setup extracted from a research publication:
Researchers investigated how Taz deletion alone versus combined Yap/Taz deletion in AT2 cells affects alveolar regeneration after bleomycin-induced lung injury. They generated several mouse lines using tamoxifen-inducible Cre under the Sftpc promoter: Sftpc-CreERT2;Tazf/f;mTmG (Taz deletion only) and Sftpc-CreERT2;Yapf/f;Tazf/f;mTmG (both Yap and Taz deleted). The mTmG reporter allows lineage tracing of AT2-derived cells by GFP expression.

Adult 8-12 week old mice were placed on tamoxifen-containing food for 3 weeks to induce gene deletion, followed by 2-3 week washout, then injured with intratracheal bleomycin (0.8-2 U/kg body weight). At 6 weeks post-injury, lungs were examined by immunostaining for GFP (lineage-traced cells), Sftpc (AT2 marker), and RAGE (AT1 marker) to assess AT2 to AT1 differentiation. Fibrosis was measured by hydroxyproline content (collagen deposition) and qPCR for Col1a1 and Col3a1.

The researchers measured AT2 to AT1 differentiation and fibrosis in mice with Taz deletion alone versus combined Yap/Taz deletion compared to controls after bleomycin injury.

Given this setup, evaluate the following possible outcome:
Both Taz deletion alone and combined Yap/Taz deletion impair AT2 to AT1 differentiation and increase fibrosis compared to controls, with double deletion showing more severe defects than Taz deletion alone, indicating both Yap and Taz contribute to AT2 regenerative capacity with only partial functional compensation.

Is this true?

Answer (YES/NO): NO